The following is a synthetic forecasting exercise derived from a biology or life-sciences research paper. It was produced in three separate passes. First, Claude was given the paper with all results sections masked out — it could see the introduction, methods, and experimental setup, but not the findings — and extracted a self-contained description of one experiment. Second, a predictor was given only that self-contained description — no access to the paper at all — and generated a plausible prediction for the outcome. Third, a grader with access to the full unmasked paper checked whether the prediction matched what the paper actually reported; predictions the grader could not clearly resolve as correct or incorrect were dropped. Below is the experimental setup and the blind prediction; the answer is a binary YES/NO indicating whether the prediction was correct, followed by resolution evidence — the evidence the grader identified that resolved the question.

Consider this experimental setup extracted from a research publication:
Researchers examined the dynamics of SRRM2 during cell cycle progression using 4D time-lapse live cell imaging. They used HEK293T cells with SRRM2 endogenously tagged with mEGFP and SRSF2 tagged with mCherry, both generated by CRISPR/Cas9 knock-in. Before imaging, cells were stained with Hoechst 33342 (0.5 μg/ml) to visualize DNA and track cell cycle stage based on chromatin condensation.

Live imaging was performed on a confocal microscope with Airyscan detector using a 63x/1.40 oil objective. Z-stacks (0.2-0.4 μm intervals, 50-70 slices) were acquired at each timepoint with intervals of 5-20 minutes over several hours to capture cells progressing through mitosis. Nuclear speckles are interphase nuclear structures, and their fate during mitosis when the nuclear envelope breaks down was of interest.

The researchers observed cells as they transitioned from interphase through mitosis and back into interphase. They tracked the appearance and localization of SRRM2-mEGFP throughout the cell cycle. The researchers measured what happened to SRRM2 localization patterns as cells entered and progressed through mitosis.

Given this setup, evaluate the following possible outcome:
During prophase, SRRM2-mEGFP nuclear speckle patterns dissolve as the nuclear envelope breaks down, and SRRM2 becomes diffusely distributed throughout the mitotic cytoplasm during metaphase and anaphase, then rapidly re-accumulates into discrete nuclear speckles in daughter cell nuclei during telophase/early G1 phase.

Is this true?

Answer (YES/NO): NO